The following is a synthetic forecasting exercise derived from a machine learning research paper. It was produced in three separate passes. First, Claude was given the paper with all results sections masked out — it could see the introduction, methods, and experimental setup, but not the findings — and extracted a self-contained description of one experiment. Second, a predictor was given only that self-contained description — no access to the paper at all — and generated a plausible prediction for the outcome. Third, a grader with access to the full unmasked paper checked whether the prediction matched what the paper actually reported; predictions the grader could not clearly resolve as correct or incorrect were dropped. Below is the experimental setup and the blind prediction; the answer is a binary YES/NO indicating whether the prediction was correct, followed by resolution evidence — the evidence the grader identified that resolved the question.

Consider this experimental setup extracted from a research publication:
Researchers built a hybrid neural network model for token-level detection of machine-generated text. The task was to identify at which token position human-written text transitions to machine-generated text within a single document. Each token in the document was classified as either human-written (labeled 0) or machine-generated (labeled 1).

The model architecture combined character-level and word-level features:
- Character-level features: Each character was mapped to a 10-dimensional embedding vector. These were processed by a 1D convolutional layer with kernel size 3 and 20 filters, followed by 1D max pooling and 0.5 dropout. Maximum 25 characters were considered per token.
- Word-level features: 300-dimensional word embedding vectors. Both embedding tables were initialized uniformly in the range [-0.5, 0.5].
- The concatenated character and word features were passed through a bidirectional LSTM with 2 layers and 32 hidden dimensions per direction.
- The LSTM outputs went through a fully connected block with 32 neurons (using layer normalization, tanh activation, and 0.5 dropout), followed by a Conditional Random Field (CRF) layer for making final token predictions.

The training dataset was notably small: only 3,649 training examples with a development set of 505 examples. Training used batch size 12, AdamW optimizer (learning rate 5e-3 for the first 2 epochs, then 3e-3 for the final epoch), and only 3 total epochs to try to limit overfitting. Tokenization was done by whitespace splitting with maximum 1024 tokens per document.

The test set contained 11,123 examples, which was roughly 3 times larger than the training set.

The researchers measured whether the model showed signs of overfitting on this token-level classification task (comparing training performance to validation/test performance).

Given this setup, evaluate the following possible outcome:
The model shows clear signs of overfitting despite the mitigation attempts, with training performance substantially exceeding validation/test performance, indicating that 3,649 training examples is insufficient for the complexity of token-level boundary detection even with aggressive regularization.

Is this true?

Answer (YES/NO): YES